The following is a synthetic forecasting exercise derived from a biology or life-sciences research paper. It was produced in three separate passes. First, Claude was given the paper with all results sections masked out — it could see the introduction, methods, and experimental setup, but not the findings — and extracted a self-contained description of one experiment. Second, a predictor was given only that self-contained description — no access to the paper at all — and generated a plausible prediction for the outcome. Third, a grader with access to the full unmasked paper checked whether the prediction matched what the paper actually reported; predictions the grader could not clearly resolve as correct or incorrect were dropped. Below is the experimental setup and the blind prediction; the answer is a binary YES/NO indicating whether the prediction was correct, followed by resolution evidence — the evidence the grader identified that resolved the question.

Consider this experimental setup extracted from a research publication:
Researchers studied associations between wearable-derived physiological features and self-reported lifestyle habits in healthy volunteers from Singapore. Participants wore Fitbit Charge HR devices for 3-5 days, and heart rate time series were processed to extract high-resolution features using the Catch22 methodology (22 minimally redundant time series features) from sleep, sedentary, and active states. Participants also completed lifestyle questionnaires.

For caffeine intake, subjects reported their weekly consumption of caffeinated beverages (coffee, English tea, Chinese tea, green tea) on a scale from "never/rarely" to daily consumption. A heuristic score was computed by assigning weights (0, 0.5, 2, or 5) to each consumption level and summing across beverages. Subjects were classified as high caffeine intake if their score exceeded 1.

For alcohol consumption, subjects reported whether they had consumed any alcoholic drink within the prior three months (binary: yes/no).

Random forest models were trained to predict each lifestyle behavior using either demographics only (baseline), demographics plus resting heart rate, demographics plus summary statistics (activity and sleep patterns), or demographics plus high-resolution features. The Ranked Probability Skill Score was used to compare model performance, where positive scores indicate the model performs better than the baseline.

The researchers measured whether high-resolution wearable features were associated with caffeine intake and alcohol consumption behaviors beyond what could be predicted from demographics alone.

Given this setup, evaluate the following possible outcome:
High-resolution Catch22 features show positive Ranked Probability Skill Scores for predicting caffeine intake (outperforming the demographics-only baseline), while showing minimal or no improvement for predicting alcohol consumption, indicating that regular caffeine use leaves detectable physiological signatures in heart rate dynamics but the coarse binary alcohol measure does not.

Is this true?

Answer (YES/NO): NO